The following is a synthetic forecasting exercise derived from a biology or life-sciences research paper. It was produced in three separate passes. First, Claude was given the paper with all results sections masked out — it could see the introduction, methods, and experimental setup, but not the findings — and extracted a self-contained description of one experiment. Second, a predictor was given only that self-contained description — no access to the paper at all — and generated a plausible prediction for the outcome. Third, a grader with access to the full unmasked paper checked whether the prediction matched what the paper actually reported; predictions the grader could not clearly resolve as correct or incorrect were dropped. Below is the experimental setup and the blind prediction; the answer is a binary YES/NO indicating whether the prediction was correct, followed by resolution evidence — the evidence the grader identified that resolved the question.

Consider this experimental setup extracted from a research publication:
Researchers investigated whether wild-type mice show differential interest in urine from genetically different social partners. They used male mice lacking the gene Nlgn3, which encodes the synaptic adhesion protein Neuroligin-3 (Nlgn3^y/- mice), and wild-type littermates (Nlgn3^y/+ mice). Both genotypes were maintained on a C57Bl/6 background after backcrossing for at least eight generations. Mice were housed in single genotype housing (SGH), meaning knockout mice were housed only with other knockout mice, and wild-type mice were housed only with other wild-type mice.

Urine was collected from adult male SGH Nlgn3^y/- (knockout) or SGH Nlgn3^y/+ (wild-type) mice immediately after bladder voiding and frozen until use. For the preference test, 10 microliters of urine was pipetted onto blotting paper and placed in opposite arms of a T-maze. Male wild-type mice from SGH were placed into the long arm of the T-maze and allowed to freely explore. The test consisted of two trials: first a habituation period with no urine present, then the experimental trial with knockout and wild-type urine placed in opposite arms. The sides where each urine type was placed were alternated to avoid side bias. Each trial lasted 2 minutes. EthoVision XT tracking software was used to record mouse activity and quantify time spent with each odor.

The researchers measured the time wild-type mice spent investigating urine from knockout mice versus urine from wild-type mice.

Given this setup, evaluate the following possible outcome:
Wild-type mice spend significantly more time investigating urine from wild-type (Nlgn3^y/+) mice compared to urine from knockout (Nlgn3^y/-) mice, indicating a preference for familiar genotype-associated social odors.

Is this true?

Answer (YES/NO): YES